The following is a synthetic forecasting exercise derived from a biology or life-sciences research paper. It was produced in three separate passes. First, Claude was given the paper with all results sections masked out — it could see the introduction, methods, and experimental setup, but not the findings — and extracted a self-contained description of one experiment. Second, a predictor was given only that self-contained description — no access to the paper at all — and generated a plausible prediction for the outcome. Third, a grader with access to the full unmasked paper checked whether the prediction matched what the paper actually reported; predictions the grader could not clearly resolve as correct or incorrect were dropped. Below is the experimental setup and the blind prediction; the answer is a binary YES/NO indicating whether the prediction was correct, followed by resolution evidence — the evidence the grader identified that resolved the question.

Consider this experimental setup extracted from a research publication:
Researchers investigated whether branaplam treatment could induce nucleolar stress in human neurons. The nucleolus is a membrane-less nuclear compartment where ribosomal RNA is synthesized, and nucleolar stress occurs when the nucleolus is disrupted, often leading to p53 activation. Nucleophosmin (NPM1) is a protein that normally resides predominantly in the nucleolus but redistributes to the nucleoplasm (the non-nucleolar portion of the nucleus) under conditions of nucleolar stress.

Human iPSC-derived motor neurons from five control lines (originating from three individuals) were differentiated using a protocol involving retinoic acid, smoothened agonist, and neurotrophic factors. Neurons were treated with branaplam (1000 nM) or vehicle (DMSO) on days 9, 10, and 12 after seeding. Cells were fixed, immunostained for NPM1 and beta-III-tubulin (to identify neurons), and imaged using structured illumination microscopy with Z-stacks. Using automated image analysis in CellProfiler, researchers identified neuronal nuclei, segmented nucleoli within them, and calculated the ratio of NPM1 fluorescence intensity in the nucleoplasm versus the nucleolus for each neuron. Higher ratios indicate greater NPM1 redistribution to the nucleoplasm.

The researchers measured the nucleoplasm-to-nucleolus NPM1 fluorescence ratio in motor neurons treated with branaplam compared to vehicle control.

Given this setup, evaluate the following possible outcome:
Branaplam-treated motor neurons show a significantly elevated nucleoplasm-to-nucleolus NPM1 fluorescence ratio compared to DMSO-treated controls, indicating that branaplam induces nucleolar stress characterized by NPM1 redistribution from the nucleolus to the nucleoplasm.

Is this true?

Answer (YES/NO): YES